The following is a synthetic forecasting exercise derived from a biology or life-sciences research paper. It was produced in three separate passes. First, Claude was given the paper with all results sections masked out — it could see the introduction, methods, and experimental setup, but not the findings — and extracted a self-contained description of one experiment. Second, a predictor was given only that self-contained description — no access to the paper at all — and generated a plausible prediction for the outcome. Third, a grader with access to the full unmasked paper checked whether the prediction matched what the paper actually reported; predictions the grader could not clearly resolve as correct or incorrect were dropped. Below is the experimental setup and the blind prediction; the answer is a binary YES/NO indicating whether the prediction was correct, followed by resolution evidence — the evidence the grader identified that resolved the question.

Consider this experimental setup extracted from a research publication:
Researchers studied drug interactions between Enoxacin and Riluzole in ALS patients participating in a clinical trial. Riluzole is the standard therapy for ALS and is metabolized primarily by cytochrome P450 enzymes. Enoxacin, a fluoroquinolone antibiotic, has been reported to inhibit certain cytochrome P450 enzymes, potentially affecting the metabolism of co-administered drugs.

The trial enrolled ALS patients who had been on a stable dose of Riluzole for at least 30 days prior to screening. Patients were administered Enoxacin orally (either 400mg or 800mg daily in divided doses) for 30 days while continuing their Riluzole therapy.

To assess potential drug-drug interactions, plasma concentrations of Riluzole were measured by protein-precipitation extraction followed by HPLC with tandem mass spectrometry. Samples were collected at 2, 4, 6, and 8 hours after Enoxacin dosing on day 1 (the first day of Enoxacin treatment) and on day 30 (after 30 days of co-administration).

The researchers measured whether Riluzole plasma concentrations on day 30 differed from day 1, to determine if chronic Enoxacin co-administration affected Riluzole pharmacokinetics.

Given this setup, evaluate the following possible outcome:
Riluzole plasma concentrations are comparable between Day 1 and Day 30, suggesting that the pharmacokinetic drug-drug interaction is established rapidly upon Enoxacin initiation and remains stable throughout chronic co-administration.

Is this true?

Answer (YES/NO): NO